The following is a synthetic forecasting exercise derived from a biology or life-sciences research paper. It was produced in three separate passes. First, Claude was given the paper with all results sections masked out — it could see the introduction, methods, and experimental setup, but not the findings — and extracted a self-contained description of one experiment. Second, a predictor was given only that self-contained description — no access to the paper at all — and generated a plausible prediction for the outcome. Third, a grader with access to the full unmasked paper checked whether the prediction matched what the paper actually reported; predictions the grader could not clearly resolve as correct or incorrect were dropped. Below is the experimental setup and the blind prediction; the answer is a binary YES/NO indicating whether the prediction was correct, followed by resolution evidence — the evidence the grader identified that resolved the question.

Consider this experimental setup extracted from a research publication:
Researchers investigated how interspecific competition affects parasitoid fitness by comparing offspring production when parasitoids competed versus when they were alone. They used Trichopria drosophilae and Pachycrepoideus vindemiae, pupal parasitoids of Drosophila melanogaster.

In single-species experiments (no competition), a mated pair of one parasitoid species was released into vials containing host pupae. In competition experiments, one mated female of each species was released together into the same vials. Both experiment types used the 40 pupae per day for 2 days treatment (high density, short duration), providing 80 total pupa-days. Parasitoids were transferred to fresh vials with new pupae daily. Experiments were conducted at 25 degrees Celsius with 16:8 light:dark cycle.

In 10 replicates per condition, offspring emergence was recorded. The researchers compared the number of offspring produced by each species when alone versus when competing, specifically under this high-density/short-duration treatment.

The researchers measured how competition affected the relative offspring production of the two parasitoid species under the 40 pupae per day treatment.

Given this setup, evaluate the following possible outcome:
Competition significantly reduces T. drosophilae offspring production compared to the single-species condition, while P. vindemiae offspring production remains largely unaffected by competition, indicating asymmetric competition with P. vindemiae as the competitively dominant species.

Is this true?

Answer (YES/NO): NO